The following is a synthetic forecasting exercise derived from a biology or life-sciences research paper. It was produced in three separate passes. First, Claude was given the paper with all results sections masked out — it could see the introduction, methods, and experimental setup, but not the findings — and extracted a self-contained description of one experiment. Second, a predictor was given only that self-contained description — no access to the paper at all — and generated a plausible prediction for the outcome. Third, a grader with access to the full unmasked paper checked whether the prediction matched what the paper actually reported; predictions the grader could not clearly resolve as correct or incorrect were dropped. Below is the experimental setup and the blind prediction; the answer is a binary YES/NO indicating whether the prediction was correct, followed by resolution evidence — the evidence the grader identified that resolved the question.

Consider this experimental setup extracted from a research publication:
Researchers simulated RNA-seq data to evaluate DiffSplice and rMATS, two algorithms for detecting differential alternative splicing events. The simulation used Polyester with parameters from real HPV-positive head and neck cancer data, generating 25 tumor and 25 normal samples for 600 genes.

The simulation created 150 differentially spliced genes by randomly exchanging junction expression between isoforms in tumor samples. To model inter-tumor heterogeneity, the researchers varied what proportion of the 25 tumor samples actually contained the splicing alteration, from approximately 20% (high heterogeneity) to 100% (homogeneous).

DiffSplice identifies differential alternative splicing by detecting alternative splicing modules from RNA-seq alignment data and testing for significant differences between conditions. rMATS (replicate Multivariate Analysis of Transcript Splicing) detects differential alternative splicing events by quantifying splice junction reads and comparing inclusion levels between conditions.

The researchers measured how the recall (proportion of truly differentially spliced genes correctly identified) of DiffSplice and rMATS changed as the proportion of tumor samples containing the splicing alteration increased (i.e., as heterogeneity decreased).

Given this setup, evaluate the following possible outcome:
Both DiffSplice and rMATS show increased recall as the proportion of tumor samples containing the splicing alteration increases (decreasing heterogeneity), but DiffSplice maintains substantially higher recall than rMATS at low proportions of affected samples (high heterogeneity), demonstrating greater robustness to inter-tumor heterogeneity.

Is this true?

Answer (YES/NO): NO